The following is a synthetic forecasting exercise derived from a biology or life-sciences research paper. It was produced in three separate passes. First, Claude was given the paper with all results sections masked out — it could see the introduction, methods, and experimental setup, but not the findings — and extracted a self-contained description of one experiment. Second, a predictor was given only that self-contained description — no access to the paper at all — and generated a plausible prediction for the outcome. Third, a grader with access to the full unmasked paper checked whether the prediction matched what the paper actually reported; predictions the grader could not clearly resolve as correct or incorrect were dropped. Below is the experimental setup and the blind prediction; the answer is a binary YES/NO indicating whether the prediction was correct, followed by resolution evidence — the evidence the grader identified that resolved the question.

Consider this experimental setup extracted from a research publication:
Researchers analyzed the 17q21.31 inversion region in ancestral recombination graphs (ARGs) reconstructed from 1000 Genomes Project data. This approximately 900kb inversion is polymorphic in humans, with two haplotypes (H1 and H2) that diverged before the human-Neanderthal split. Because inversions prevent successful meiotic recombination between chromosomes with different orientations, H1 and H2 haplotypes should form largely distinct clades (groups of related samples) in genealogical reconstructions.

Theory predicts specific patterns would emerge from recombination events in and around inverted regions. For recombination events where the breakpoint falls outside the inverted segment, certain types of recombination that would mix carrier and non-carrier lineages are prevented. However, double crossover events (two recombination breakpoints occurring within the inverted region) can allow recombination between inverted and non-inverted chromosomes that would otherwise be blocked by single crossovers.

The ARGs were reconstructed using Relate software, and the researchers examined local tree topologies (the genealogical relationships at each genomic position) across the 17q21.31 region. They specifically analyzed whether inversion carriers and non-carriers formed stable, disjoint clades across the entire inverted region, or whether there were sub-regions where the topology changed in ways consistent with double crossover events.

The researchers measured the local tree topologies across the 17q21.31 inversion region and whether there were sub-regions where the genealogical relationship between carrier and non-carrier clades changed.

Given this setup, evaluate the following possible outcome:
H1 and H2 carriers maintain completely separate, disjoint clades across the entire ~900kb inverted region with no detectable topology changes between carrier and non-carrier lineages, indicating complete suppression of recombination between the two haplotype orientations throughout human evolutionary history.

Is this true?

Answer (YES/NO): NO